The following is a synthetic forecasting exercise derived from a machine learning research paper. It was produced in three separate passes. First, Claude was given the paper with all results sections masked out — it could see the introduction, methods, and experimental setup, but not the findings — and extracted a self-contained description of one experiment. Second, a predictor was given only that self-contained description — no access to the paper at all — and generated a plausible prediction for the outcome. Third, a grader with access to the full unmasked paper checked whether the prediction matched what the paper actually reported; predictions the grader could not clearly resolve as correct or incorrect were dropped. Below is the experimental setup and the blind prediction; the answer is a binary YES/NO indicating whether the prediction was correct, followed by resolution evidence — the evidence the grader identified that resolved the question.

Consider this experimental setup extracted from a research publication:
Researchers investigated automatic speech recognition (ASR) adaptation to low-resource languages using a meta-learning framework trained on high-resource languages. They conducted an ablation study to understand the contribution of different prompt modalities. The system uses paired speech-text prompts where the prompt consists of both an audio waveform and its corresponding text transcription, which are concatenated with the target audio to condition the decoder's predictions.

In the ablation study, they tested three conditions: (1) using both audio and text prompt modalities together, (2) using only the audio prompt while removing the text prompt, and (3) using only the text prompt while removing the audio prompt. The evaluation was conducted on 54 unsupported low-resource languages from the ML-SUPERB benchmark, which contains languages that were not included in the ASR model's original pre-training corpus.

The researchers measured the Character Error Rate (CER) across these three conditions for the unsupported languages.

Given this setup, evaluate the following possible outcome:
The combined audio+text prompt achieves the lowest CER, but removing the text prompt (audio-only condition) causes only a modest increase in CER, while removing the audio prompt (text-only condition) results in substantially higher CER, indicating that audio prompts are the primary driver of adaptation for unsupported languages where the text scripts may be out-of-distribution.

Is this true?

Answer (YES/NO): NO